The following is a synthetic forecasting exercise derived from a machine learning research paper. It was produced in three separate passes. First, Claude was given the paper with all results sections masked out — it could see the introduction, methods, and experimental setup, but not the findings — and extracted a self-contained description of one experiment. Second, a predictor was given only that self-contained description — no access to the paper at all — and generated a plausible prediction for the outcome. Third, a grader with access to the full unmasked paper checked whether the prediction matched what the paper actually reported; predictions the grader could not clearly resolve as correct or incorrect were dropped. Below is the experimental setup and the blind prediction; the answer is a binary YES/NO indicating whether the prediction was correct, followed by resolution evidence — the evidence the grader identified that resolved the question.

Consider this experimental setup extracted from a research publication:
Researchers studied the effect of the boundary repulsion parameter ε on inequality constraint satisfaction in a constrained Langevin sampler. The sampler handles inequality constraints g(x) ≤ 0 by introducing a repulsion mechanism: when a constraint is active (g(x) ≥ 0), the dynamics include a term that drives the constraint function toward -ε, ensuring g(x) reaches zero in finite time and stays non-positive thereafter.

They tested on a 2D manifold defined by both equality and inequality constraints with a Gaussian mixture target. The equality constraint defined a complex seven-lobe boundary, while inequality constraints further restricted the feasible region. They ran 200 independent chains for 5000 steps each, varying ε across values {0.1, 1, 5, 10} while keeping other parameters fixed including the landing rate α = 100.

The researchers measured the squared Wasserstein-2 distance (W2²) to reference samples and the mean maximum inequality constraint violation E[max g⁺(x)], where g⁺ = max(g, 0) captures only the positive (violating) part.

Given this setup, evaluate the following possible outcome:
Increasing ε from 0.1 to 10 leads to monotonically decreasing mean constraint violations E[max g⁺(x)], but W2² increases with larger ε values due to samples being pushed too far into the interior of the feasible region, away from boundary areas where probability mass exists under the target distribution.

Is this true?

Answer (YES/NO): NO